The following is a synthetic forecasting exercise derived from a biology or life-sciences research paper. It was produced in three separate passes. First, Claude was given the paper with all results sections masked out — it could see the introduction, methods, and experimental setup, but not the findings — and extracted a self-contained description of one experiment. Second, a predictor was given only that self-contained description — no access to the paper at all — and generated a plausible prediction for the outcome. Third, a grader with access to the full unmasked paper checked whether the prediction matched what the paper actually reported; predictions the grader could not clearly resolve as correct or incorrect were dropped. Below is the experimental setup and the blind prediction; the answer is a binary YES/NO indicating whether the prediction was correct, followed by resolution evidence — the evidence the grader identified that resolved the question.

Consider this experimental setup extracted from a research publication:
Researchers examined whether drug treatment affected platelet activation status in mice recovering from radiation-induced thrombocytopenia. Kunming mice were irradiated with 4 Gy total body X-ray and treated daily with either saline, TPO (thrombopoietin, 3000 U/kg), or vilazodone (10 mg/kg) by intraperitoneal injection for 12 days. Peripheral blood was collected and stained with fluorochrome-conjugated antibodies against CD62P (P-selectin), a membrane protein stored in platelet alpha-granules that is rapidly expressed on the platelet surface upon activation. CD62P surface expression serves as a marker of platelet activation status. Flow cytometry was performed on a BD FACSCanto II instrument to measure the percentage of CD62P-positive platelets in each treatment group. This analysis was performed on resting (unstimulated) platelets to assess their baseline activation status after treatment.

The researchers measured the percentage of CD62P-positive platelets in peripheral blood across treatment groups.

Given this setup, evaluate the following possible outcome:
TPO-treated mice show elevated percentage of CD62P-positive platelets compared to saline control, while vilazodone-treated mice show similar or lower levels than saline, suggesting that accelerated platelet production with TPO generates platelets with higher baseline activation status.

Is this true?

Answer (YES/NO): NO